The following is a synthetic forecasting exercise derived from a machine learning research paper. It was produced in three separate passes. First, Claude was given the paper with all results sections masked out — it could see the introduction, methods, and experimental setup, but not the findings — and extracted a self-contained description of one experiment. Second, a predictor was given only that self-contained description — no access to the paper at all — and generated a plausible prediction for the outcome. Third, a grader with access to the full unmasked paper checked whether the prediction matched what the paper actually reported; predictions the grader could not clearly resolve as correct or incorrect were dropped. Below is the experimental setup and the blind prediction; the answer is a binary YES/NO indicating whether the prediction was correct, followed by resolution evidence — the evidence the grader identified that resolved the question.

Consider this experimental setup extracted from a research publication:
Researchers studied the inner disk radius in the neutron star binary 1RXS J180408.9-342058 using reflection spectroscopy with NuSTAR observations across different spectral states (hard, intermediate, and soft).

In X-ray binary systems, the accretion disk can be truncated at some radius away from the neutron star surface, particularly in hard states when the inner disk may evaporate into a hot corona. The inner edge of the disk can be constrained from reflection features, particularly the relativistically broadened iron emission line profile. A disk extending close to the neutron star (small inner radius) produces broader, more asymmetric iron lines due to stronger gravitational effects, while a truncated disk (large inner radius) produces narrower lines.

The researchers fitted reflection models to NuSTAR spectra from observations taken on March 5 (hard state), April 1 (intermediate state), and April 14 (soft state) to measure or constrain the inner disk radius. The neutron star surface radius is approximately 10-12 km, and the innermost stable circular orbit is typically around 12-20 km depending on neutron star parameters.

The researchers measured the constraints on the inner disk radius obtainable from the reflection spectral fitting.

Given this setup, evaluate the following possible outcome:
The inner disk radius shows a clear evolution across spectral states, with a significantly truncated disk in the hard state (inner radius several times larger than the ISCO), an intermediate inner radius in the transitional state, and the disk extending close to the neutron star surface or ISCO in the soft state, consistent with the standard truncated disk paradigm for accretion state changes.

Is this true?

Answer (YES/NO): NO